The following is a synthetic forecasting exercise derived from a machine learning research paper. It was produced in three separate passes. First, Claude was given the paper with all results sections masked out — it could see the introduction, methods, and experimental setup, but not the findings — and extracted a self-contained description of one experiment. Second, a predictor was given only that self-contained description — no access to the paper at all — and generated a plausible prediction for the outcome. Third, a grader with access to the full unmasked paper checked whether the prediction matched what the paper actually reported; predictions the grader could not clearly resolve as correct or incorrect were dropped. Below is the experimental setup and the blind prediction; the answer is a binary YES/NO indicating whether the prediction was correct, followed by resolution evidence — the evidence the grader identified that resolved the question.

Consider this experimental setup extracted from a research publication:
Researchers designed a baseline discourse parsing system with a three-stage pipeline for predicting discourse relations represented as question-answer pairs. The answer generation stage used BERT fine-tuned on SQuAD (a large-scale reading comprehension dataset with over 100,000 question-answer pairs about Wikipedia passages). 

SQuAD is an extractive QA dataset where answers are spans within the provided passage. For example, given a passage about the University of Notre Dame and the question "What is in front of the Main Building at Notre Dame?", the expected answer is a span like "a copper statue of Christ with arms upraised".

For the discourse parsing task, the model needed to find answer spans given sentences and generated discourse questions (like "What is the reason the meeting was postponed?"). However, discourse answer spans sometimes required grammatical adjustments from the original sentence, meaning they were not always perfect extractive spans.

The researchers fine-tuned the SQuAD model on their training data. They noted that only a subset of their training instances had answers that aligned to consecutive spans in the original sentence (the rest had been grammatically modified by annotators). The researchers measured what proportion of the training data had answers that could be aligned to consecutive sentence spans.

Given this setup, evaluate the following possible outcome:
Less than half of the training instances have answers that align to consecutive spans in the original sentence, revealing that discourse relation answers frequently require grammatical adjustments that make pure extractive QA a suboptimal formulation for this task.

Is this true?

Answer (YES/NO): YES